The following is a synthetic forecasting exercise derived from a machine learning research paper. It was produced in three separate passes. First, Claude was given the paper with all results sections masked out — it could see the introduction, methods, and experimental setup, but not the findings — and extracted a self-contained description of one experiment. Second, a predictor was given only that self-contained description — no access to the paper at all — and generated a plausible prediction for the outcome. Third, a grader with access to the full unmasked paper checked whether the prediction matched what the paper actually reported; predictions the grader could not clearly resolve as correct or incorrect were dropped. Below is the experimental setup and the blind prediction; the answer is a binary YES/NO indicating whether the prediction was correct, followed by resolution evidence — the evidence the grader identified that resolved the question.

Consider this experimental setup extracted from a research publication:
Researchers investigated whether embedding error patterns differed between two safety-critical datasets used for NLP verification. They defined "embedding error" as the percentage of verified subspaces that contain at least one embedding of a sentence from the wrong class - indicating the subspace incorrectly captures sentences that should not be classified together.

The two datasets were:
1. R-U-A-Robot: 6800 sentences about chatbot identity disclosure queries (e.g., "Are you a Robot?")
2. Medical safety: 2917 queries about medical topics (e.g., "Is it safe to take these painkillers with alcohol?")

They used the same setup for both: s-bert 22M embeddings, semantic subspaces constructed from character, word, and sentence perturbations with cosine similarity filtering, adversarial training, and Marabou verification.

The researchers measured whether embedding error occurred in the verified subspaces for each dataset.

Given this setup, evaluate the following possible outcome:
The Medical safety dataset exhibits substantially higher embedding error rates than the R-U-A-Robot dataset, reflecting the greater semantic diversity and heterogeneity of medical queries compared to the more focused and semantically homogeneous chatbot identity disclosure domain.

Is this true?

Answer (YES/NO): NO